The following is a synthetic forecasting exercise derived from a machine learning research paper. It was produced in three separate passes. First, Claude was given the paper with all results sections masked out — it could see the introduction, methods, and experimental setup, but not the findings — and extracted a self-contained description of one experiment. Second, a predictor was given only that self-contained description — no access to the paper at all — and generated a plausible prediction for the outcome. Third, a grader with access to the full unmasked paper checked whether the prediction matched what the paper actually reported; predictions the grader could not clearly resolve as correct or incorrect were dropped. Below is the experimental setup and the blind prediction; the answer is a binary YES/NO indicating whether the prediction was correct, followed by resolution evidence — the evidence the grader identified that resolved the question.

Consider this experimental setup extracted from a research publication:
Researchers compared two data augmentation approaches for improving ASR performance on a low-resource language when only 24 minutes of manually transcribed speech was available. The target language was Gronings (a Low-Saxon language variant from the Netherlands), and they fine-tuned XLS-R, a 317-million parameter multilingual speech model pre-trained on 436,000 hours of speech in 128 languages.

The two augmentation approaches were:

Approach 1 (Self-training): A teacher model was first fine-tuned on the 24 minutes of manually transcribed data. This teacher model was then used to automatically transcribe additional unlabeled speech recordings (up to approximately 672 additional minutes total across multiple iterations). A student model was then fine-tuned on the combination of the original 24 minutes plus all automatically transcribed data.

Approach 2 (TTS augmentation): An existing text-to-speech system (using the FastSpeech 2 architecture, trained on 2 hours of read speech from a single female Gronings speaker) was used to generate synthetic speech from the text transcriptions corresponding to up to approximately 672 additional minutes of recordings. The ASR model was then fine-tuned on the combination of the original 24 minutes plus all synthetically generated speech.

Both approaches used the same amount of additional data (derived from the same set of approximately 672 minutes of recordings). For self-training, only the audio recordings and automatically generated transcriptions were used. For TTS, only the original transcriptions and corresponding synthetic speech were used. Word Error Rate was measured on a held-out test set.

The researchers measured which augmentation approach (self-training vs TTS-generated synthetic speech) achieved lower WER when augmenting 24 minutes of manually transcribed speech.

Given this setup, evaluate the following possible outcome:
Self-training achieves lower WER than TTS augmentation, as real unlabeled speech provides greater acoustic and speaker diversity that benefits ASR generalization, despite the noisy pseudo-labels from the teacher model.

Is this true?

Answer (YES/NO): NO